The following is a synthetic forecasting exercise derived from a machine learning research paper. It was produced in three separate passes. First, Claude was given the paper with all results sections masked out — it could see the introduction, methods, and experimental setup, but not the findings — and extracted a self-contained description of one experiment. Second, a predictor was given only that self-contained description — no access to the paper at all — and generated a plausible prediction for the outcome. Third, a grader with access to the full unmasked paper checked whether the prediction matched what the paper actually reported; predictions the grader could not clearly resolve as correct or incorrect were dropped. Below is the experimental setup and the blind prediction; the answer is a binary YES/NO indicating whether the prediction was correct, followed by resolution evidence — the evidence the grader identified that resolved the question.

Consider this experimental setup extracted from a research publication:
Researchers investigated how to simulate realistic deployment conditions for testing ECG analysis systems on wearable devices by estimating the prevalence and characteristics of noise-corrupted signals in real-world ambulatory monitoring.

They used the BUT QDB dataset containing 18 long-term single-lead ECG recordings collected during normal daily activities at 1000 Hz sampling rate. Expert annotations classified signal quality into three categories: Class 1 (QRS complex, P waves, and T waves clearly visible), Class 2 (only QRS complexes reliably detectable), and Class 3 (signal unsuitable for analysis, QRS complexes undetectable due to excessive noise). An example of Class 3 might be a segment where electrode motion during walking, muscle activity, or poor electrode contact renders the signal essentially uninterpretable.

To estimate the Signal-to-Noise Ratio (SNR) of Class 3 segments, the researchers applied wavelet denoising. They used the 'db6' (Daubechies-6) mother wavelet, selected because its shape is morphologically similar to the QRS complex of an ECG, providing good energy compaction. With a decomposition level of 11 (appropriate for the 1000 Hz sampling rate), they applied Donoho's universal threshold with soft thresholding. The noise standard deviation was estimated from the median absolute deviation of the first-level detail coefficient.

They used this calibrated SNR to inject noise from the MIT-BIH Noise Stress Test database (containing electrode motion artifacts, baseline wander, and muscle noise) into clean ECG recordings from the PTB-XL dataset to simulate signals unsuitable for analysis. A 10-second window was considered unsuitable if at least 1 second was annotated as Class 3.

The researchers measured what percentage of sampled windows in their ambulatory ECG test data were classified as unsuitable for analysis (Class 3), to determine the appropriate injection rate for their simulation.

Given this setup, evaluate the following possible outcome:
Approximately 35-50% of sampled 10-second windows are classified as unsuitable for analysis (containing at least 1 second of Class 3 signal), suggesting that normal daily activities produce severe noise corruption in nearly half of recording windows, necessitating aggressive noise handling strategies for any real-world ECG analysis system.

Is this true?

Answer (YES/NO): NO